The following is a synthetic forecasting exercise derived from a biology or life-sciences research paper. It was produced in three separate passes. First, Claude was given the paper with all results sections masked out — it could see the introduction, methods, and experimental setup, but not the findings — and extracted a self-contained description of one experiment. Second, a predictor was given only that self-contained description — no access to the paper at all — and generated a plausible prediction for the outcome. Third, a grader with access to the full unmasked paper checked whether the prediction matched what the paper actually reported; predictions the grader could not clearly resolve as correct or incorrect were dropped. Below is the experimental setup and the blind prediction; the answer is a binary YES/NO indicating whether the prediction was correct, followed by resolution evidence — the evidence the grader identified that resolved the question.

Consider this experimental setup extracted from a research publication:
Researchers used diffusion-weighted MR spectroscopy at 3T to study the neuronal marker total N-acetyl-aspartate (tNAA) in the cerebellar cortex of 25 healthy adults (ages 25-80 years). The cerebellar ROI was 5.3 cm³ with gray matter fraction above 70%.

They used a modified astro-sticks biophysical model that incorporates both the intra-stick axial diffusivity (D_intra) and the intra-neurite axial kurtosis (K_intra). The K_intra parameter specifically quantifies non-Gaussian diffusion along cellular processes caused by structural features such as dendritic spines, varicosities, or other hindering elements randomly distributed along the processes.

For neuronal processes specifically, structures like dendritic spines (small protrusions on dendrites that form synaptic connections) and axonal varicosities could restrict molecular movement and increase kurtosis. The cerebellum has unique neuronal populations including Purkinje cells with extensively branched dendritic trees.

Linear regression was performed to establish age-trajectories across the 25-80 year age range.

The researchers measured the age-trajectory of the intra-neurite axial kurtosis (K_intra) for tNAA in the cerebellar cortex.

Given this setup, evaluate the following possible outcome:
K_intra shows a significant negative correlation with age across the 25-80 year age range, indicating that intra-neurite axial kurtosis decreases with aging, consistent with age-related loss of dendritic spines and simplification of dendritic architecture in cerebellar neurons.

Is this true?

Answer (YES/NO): NO